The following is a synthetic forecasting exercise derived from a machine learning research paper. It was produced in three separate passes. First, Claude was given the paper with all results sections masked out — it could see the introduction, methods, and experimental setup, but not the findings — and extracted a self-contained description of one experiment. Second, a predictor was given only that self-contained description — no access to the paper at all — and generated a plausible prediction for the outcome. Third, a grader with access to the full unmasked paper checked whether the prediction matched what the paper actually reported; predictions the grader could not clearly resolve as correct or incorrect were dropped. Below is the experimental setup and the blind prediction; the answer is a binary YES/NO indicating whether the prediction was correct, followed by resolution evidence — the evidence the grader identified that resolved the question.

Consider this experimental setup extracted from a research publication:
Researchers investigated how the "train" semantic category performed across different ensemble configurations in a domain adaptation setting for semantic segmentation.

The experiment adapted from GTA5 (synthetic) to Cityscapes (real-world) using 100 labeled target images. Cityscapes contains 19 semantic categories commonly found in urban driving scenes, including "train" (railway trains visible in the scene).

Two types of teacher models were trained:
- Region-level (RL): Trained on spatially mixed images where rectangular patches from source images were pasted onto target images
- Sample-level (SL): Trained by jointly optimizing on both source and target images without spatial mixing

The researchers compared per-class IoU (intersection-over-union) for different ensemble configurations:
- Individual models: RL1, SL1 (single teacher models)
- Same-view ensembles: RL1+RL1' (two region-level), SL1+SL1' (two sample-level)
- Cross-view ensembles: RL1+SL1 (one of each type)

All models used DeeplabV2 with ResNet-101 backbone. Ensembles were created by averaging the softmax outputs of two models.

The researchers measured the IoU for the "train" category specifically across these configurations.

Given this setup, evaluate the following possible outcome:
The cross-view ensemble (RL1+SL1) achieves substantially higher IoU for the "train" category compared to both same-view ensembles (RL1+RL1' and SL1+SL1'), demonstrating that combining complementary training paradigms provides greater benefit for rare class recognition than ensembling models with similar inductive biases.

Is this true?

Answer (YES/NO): NO